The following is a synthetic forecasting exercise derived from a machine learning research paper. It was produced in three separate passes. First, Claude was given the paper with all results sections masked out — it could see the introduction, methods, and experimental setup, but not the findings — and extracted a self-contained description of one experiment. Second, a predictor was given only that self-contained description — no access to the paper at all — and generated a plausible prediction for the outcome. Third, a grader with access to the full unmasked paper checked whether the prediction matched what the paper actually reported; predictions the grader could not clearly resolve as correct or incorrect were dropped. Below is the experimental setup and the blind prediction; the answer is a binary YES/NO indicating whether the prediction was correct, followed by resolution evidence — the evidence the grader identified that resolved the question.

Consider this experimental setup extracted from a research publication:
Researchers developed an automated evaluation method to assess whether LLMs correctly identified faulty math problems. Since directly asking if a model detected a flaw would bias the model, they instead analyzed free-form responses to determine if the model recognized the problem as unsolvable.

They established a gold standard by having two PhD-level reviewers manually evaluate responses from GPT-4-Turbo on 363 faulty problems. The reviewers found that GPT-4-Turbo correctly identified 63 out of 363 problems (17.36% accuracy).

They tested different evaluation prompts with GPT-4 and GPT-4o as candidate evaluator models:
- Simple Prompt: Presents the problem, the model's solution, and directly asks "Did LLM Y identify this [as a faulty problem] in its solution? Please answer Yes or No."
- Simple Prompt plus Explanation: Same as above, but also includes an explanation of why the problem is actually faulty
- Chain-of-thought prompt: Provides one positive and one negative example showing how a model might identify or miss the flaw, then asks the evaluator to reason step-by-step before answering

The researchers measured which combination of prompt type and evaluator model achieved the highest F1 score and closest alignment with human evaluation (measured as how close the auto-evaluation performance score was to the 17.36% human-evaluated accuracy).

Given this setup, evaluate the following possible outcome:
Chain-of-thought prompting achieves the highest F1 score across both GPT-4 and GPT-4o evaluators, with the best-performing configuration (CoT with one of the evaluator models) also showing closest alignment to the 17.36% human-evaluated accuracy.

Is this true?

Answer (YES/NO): NO